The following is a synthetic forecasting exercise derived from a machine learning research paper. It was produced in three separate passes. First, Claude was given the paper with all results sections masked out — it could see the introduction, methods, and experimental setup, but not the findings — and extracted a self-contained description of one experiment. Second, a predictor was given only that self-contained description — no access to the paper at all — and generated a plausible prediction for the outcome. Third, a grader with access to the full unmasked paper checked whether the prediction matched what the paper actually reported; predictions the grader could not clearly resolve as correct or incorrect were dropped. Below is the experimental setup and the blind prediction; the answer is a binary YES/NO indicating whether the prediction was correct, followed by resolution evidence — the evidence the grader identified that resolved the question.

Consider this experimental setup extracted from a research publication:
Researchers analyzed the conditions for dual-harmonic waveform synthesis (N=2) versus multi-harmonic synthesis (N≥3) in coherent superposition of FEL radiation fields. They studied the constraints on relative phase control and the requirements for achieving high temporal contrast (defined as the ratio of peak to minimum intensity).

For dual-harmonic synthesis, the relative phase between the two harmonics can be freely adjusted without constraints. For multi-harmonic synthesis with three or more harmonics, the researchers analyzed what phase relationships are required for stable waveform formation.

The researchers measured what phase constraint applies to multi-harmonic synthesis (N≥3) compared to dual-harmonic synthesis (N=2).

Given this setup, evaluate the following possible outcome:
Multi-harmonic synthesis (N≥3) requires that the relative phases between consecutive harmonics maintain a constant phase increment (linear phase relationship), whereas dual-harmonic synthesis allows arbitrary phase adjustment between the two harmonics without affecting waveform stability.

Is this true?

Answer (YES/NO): YES